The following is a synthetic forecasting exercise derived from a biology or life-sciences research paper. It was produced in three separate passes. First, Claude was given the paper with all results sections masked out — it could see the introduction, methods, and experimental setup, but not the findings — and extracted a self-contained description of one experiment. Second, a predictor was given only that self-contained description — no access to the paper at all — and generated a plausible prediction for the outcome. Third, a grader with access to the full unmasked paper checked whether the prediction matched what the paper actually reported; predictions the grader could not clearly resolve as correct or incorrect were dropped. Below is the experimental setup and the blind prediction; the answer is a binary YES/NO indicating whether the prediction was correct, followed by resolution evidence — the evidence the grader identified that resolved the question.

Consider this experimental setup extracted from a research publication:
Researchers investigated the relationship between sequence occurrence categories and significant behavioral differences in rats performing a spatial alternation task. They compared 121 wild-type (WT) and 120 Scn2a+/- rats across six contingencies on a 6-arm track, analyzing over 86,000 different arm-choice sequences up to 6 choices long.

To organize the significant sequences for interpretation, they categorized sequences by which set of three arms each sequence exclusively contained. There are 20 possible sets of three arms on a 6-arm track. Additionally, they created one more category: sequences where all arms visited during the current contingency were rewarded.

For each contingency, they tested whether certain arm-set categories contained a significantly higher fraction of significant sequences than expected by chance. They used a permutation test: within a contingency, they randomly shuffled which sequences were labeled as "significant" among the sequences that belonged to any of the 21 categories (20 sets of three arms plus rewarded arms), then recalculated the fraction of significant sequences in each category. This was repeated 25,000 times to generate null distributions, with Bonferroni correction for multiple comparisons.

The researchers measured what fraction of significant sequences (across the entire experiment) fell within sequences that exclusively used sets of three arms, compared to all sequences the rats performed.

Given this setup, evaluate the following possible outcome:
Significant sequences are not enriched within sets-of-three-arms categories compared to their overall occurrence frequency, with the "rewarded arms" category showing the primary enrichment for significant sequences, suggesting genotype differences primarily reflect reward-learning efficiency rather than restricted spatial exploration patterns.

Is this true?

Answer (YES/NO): NO